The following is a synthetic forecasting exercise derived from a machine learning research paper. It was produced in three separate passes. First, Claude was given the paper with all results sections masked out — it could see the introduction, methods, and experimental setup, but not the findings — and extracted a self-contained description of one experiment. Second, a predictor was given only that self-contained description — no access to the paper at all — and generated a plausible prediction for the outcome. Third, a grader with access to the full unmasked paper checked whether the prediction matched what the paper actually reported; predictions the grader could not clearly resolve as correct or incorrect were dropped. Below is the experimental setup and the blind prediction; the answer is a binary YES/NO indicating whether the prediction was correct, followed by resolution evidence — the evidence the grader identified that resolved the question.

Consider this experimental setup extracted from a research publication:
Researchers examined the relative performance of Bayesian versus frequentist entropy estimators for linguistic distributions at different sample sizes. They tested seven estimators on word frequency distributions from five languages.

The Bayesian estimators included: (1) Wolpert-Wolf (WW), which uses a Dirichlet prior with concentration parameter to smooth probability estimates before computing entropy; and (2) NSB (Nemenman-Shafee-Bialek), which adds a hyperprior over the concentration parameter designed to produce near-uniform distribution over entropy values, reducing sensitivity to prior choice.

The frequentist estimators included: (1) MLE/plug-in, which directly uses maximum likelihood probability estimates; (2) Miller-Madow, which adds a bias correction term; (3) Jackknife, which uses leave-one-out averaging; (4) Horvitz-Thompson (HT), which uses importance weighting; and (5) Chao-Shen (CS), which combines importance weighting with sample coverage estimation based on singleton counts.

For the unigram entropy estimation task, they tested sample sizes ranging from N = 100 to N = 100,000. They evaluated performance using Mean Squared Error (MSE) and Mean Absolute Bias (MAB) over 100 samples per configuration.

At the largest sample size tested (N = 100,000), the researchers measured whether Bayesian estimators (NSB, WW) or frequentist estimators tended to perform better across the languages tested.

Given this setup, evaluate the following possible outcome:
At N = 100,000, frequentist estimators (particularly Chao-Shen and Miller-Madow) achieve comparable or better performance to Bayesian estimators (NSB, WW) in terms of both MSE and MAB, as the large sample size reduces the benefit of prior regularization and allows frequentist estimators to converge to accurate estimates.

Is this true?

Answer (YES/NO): NO